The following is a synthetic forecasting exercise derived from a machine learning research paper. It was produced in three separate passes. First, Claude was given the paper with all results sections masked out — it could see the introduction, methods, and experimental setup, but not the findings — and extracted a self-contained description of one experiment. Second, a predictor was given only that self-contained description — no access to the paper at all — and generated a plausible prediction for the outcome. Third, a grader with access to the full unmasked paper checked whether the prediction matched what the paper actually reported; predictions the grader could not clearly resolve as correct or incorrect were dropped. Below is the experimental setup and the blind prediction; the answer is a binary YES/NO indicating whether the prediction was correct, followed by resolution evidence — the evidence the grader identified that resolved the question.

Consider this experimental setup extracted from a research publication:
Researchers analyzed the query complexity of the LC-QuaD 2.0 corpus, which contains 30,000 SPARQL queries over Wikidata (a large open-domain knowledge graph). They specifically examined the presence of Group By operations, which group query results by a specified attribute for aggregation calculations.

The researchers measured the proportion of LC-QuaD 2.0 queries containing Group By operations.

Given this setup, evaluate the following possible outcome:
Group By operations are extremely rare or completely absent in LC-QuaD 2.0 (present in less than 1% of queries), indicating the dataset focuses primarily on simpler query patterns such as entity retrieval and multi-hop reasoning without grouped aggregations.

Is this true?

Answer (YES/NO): YES